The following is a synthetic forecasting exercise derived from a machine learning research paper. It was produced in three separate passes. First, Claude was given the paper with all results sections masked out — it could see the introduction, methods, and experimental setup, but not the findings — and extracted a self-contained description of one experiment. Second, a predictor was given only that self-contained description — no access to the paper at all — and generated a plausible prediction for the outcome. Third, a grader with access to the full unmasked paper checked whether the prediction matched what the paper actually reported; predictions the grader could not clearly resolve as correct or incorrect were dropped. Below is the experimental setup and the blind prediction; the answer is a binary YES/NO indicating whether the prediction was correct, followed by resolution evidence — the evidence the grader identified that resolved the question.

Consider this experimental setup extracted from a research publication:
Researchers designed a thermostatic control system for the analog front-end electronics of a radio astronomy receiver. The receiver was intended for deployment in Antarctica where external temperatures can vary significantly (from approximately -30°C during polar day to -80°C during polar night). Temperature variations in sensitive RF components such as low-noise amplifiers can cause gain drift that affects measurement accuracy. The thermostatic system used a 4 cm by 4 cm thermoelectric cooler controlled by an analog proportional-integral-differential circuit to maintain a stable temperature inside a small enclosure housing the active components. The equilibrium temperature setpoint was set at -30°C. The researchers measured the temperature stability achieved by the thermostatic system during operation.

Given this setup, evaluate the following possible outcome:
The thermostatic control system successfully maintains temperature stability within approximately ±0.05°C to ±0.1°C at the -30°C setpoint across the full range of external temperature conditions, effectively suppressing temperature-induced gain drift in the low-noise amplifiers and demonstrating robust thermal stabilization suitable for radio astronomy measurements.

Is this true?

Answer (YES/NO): NO